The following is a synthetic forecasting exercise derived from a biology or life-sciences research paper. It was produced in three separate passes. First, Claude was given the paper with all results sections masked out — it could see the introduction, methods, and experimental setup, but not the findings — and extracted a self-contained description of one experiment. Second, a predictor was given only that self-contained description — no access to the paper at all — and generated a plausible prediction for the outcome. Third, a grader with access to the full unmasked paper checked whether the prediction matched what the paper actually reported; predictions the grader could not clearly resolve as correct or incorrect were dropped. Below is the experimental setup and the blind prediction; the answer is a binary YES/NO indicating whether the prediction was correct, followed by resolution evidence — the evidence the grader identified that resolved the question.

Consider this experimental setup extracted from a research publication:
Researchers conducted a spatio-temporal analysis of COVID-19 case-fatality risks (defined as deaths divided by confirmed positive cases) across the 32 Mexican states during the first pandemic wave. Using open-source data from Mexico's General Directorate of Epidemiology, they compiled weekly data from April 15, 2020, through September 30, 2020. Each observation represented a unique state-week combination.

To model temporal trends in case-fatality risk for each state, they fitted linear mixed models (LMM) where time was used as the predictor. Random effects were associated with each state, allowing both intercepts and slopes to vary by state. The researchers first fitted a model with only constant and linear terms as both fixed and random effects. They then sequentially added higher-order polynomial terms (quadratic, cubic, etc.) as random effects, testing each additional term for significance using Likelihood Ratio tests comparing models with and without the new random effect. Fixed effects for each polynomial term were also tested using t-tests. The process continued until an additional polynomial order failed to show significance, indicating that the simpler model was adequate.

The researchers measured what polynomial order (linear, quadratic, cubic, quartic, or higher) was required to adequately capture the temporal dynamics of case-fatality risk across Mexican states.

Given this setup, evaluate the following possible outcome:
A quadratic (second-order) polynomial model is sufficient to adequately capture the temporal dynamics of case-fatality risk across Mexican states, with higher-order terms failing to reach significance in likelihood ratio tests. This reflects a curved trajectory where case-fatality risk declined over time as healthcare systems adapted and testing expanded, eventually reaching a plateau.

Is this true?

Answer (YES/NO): NO